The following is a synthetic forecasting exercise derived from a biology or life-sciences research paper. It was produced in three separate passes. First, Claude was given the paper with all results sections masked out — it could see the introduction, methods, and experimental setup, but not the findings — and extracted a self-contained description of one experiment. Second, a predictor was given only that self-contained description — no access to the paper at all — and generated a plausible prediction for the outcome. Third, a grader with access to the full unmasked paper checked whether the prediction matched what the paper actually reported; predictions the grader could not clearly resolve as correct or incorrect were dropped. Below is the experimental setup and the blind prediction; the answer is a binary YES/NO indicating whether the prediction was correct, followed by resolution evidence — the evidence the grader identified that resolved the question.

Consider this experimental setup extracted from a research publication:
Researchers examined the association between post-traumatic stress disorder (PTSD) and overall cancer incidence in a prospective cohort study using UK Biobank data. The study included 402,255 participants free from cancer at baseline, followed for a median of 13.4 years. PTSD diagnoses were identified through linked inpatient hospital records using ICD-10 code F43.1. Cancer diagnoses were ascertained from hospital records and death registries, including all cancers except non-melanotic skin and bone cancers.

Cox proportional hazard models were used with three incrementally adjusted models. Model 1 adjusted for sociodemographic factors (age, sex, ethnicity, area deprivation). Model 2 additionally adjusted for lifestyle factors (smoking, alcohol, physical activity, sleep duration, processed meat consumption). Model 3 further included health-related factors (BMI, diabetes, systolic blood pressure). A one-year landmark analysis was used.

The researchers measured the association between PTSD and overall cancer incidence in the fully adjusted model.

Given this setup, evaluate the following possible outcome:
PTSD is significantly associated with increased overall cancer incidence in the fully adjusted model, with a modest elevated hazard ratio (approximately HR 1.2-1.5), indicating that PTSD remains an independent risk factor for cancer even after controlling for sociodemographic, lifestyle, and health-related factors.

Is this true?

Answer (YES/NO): NO